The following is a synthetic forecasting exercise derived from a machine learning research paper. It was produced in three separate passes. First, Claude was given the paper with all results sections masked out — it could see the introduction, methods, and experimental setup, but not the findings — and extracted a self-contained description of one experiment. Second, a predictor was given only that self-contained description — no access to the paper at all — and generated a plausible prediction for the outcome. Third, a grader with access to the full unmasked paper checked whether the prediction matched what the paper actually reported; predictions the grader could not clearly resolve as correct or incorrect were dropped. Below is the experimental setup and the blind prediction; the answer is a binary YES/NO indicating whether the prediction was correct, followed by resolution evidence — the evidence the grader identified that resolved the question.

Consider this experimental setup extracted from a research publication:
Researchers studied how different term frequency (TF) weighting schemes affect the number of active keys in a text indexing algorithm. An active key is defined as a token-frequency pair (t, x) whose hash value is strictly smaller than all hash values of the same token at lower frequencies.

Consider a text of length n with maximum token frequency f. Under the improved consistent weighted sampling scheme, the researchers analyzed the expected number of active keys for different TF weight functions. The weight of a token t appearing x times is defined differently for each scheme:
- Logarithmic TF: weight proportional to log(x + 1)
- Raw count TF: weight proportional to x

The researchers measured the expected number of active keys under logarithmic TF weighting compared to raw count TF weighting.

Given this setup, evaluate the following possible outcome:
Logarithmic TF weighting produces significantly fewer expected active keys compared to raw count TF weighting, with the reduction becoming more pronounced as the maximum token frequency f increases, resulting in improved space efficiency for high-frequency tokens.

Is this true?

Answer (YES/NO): YES